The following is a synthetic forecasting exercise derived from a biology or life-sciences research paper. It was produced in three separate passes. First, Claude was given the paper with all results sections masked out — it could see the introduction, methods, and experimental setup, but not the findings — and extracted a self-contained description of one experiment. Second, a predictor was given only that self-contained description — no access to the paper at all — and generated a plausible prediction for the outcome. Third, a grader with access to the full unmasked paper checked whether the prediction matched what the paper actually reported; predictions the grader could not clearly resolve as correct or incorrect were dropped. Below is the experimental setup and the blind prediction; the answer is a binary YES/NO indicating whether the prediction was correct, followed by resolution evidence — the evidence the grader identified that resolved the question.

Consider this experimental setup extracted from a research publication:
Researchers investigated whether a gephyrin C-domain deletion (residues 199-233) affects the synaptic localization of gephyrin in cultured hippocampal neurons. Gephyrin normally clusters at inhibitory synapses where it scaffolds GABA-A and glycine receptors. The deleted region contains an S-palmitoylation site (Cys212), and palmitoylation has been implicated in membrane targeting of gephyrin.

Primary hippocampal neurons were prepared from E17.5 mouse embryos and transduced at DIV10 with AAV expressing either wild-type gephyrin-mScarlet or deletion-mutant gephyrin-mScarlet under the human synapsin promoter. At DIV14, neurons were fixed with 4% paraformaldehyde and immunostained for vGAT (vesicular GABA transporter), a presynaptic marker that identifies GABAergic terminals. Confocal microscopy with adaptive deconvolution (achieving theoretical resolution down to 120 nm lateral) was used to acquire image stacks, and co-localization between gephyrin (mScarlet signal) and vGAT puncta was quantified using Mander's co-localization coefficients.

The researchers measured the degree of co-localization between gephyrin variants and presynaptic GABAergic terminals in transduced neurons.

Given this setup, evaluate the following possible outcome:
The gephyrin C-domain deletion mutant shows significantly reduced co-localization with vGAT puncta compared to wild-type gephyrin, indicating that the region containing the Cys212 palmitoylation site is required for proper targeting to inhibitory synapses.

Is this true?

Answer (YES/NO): YES